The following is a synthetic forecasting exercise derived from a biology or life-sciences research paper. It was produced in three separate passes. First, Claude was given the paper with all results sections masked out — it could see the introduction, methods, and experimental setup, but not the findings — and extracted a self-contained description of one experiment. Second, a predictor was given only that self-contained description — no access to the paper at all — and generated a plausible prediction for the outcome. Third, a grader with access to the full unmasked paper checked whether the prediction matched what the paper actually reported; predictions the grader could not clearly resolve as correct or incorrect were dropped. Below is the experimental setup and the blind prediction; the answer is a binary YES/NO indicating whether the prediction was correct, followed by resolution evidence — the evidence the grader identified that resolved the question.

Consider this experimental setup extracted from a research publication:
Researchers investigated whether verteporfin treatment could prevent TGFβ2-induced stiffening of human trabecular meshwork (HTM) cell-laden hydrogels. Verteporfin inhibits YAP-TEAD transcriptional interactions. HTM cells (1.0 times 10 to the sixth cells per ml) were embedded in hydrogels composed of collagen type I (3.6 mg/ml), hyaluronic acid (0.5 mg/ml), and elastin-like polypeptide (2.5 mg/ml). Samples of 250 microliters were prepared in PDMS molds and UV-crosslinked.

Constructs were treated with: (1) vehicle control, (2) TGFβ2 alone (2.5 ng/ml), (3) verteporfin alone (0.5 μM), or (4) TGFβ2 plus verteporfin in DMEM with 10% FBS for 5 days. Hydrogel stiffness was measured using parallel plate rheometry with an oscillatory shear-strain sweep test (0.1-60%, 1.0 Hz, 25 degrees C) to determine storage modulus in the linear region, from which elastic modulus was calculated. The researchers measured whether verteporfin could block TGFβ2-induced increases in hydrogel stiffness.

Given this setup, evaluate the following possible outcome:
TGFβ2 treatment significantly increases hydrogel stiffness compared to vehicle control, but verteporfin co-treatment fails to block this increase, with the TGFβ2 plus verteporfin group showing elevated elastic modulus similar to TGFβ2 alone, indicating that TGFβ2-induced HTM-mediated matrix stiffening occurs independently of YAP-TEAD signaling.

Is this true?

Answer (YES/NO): NO